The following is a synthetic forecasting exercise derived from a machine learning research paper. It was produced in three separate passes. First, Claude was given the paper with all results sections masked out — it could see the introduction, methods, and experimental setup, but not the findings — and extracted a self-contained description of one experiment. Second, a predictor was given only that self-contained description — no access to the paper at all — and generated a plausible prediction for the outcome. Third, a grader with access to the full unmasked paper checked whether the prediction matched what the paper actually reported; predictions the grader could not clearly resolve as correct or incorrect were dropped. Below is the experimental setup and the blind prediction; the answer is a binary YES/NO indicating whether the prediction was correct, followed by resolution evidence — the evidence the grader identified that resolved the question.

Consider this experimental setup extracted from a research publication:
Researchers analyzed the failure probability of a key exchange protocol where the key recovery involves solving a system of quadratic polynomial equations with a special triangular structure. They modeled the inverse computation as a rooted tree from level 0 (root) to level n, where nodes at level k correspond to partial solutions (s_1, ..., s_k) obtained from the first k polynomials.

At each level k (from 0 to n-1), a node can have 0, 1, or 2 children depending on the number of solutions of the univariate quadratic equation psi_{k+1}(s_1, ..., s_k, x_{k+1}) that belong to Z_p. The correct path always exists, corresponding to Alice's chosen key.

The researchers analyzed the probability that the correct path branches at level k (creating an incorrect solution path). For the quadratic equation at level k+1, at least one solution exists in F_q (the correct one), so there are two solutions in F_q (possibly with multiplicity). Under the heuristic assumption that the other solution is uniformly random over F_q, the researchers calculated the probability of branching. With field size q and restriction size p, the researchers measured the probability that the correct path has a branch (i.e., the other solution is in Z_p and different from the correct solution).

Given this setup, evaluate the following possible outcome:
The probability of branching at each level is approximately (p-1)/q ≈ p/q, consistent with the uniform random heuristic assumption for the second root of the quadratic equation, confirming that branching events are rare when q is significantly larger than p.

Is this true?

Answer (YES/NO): YES